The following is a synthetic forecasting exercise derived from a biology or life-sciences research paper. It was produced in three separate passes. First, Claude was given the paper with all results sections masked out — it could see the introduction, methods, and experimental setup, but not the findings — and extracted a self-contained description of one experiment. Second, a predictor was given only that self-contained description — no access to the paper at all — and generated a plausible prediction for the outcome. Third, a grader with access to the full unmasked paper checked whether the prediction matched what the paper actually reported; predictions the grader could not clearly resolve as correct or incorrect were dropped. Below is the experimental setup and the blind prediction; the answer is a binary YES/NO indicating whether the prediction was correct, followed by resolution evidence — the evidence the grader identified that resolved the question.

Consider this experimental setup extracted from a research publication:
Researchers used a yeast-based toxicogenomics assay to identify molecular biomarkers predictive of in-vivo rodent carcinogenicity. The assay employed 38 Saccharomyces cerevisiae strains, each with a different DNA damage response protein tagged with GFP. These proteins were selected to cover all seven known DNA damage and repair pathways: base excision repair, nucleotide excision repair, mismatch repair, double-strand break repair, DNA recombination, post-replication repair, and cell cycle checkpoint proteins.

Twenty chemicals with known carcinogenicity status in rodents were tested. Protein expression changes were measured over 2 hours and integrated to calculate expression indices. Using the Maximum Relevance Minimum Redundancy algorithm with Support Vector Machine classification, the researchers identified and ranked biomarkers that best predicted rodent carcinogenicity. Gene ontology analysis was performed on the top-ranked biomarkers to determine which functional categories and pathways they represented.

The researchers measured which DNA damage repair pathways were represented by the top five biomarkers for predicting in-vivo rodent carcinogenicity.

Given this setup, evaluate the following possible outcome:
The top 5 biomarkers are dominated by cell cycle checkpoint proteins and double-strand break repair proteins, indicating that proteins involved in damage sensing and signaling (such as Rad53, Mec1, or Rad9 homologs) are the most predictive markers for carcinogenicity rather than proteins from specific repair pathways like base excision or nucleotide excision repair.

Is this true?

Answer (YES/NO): NO